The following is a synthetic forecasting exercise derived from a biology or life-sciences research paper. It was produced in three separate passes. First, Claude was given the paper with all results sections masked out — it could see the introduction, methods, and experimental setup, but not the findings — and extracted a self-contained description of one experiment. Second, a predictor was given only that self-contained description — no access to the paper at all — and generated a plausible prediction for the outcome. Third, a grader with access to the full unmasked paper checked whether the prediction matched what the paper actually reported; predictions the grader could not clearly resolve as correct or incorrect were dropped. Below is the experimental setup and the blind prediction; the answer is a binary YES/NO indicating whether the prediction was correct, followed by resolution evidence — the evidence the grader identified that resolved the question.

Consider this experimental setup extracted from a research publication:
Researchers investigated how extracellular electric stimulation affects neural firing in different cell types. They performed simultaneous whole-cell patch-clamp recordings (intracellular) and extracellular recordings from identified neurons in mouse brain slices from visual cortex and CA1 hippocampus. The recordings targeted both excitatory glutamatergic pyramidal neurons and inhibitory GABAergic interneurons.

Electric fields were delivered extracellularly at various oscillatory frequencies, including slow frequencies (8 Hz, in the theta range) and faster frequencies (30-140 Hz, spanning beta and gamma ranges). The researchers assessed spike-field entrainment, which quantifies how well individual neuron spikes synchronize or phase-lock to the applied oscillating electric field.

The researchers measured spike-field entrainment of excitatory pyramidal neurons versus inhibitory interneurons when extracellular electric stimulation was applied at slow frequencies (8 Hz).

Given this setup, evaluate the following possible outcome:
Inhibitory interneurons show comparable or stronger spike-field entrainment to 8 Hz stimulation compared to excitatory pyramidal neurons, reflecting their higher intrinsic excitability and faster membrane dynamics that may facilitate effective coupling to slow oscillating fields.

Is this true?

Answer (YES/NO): NO